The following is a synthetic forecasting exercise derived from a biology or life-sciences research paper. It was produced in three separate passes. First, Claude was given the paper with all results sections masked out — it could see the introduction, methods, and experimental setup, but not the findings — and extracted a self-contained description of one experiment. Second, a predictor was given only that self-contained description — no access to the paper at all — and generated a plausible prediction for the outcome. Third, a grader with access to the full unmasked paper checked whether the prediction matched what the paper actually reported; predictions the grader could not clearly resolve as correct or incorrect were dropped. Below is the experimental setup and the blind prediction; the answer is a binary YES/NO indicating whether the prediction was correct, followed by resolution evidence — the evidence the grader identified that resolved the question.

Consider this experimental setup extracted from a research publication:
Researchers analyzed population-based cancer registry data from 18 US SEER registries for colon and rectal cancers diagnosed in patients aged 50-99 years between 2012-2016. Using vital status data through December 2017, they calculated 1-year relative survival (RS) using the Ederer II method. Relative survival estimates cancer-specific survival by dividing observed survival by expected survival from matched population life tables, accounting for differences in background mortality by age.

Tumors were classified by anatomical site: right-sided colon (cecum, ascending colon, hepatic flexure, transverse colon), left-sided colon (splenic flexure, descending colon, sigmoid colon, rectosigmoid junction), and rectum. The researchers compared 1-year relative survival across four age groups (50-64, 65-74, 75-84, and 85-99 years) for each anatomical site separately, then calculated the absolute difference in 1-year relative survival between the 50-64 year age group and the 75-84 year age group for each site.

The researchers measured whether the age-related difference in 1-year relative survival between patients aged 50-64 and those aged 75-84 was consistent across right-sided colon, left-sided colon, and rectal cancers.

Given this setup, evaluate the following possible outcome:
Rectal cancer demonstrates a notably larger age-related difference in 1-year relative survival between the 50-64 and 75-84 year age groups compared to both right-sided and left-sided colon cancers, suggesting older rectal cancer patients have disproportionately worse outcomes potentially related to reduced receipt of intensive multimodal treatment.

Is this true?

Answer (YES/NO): NO